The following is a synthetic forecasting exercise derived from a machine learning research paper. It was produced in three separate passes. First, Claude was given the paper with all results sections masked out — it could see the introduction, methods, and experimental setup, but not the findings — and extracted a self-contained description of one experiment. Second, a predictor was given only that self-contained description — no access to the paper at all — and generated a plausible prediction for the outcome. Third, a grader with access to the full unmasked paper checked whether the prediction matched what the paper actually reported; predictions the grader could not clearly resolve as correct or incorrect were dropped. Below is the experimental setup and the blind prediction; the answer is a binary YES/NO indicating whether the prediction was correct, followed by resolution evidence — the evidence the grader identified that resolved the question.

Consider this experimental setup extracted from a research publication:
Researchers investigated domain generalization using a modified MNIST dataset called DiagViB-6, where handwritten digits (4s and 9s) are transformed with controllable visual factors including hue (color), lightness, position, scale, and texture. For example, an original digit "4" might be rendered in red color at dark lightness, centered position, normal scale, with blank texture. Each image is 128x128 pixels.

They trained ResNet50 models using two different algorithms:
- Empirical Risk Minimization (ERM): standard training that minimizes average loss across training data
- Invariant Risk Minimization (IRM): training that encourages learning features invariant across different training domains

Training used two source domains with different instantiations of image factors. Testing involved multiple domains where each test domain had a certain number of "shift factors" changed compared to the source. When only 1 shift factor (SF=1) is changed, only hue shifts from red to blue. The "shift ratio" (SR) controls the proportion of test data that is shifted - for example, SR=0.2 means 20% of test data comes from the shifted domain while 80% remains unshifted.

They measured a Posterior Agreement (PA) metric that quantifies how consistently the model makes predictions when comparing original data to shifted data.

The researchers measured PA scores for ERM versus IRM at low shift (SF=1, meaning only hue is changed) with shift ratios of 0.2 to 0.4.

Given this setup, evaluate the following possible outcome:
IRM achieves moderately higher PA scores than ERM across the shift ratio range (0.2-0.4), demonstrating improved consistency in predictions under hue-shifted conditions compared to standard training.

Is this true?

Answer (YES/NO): NO